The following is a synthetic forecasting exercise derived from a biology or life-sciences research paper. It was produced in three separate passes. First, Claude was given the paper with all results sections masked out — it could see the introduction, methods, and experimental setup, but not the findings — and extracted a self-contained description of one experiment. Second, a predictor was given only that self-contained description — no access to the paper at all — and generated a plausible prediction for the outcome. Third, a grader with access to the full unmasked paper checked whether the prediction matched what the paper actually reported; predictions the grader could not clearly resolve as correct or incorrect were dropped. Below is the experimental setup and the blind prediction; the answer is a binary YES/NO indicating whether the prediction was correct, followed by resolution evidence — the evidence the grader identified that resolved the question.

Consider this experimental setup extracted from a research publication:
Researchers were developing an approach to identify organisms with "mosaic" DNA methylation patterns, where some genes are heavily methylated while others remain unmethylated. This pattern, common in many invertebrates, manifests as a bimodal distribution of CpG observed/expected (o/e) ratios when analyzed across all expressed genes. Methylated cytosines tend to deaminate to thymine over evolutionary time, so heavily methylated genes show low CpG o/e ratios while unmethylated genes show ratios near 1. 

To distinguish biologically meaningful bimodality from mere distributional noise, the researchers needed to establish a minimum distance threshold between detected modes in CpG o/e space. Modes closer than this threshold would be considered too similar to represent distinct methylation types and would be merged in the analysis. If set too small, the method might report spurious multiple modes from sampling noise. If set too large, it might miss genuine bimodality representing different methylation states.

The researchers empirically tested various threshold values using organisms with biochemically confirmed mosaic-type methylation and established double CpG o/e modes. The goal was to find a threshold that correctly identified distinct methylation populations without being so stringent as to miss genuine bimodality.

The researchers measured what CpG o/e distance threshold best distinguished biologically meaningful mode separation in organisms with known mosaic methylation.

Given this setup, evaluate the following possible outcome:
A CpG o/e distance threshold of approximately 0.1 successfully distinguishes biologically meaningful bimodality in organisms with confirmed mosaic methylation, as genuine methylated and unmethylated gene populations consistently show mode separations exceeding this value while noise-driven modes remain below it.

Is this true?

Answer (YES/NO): NO